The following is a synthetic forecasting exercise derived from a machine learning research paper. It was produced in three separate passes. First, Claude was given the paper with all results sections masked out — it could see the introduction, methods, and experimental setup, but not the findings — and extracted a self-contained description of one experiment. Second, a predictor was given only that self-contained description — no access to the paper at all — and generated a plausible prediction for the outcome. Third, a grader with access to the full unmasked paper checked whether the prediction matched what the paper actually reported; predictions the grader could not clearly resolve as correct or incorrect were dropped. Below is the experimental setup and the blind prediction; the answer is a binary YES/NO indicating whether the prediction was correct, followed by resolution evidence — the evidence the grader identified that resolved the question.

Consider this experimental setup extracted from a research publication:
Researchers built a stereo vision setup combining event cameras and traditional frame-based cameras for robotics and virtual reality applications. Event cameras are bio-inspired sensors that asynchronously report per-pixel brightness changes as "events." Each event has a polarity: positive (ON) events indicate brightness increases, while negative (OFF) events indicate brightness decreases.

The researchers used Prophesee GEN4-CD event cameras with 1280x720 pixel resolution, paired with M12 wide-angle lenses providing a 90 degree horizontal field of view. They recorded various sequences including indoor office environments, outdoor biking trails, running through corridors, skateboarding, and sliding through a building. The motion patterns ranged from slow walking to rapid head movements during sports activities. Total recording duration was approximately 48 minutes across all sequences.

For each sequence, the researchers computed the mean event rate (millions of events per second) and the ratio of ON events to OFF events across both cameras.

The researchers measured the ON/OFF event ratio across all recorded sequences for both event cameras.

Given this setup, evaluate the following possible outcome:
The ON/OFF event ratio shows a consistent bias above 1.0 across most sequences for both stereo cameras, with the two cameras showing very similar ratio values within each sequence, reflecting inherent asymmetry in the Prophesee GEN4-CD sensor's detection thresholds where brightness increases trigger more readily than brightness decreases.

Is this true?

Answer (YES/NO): NO